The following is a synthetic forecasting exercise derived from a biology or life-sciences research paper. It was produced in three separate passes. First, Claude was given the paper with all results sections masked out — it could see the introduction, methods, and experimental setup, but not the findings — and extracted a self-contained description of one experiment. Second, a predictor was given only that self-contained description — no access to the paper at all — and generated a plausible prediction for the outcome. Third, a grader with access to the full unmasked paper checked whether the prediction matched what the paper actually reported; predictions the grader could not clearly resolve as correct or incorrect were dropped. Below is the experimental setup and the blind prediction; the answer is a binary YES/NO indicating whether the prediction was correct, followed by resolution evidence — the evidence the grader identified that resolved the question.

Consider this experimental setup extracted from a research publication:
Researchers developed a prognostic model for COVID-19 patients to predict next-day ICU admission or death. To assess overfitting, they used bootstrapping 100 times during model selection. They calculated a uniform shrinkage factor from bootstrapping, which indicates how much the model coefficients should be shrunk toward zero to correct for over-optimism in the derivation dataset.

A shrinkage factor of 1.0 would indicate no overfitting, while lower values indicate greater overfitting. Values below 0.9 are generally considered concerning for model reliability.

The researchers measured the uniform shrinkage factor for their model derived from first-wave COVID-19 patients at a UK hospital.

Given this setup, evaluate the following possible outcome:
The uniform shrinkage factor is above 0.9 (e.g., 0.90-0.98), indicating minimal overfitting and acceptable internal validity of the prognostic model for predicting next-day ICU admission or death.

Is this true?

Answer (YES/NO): NO